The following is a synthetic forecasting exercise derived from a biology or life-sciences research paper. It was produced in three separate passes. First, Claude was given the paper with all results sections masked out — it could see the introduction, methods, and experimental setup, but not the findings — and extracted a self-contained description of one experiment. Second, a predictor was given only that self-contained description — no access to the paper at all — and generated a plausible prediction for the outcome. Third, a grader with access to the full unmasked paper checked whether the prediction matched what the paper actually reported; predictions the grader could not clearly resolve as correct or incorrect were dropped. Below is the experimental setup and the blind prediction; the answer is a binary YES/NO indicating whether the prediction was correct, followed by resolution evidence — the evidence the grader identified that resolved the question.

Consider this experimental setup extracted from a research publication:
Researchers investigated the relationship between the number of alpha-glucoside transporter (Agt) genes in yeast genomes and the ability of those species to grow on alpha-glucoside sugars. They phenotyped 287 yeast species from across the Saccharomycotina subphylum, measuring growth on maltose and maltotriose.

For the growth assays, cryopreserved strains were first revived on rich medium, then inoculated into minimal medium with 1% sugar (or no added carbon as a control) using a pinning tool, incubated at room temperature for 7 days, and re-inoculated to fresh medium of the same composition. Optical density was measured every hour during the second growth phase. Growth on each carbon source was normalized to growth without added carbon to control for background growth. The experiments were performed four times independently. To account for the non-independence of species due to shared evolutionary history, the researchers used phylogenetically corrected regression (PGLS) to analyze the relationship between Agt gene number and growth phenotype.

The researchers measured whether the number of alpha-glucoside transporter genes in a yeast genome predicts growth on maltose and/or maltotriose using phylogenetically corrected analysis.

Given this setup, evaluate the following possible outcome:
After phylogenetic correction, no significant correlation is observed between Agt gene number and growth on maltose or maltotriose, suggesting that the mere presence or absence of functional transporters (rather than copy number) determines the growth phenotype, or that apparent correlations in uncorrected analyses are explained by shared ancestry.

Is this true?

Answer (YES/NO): NO